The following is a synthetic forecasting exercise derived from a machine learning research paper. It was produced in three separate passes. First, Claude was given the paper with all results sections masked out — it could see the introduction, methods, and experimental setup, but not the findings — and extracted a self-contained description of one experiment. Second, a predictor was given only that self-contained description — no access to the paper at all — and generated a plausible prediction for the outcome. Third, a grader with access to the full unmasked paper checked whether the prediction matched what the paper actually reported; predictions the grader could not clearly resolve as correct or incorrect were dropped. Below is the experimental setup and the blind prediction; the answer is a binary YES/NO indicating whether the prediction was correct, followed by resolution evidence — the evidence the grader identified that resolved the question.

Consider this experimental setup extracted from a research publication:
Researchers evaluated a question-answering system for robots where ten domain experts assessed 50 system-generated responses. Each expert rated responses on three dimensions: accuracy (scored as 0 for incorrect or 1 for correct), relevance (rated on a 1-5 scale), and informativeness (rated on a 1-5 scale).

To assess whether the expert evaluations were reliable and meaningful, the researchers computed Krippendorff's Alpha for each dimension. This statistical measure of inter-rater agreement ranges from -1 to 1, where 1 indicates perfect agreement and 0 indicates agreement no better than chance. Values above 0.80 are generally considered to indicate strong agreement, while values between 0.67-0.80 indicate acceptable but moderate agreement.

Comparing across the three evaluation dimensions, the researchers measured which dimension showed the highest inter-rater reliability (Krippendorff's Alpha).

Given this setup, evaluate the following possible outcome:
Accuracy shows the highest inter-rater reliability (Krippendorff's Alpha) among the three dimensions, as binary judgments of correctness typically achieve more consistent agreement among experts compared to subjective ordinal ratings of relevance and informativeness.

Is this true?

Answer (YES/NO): YES